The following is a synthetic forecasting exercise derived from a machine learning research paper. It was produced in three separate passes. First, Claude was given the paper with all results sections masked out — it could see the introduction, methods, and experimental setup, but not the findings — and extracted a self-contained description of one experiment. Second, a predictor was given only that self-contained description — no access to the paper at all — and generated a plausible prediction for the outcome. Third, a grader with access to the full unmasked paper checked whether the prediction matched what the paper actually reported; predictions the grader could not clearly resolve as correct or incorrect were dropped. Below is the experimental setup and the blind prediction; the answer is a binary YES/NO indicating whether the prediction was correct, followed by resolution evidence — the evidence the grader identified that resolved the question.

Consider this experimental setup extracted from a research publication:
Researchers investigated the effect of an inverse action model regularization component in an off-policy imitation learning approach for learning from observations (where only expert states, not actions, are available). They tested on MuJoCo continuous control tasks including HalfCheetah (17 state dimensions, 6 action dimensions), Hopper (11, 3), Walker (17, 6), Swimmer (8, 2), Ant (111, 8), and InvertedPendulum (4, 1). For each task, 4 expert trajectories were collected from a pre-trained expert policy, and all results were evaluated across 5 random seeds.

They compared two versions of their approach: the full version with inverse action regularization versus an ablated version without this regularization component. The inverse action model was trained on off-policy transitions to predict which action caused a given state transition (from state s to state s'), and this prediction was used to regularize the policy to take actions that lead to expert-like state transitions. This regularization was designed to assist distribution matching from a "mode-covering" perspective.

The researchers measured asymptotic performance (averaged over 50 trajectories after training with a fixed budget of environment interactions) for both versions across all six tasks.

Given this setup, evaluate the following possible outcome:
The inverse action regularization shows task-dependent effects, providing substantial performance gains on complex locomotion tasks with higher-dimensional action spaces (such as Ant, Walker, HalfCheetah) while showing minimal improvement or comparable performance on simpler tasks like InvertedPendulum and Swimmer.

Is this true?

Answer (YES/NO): NO